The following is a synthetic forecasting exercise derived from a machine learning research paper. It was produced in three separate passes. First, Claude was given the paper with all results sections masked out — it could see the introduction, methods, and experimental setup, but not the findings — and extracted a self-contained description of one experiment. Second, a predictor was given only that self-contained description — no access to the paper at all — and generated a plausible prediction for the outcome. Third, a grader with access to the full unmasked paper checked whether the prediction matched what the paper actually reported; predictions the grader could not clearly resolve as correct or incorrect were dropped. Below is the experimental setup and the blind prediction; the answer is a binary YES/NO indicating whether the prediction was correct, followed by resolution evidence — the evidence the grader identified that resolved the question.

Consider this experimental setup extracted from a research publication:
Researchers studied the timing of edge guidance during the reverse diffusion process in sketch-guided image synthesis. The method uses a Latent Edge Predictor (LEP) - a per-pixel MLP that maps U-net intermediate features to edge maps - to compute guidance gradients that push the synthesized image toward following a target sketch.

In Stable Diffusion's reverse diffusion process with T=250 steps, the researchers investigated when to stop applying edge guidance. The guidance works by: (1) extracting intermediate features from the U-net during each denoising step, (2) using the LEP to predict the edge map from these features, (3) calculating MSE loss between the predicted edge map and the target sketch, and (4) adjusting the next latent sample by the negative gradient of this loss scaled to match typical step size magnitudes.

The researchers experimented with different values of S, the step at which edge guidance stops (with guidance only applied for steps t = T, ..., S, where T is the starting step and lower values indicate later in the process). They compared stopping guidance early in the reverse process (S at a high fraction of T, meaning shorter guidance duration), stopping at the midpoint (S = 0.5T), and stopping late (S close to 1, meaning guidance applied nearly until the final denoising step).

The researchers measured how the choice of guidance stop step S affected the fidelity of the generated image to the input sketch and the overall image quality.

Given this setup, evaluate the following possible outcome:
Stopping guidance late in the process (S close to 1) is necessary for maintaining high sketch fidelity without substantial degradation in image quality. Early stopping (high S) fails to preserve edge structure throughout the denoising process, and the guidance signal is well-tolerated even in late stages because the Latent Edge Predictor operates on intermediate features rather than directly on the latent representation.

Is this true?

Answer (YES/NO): NO